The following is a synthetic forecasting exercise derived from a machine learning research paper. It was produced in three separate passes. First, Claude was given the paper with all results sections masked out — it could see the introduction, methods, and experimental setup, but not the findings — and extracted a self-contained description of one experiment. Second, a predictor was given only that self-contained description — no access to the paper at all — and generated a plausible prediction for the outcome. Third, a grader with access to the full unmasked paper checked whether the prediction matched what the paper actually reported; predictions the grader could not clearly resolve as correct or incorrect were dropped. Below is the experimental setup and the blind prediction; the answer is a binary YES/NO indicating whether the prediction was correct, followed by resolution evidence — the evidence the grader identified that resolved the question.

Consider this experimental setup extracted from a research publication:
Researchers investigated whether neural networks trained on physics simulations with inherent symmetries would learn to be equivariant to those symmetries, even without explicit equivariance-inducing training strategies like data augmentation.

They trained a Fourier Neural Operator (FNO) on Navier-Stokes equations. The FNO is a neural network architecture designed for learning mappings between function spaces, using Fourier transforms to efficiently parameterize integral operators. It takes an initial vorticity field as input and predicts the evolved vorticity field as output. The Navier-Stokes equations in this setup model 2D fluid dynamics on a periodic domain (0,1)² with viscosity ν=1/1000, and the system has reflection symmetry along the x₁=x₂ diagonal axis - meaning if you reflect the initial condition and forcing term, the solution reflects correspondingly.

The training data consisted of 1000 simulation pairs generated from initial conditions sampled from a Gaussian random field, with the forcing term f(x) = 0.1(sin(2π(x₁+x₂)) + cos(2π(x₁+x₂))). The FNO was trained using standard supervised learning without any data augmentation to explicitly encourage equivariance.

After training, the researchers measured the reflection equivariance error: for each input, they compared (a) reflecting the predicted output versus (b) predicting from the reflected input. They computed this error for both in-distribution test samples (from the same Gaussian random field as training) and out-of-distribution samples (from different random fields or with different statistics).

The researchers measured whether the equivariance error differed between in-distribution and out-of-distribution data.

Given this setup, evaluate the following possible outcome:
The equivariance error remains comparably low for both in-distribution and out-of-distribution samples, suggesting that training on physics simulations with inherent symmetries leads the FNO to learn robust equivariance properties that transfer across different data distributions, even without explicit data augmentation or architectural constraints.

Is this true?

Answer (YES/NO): NO